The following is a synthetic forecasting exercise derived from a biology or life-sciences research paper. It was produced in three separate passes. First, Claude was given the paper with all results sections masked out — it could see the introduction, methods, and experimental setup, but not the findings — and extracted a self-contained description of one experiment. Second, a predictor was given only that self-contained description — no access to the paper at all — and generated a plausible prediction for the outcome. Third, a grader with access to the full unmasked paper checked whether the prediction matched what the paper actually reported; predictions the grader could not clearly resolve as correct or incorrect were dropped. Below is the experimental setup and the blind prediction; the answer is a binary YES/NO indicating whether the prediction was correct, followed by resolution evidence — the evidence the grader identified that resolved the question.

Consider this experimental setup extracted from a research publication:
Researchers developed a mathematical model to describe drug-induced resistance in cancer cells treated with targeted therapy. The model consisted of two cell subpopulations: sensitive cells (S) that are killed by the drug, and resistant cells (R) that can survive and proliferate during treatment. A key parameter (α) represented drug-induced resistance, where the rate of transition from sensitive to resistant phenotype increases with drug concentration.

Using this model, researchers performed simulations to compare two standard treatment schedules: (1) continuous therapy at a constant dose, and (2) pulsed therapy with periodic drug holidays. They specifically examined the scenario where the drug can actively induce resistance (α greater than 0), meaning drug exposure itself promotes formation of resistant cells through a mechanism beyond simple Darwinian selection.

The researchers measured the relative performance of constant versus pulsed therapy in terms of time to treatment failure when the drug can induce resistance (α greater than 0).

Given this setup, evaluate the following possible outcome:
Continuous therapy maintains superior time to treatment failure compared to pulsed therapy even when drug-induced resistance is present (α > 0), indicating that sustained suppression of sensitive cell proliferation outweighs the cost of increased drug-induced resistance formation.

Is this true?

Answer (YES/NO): NO